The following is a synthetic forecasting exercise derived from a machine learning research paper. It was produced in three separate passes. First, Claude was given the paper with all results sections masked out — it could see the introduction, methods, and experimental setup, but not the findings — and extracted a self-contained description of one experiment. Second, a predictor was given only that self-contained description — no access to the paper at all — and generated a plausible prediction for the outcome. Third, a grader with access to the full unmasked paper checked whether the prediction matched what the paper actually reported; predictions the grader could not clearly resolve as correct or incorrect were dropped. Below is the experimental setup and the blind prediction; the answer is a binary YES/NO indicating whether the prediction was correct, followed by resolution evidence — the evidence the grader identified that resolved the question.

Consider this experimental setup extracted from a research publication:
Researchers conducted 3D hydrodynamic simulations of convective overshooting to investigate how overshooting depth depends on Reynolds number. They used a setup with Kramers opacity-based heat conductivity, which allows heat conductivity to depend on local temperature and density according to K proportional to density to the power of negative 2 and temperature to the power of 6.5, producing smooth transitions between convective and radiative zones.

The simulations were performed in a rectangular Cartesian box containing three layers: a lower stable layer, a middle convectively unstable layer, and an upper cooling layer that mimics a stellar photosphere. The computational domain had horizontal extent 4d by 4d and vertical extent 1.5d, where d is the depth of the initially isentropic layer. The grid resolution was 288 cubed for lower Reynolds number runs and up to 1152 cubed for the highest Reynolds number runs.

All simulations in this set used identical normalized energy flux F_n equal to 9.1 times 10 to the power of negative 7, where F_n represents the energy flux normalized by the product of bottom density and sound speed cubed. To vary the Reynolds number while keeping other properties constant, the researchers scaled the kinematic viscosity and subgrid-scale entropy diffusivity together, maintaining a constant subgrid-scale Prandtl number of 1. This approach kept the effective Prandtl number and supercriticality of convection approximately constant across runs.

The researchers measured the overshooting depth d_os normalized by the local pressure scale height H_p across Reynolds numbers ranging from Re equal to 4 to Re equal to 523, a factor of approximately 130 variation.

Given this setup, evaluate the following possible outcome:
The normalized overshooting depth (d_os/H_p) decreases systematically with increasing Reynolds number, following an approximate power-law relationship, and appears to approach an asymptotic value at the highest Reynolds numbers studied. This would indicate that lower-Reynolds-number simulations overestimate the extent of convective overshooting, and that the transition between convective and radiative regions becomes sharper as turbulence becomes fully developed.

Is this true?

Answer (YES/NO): NO